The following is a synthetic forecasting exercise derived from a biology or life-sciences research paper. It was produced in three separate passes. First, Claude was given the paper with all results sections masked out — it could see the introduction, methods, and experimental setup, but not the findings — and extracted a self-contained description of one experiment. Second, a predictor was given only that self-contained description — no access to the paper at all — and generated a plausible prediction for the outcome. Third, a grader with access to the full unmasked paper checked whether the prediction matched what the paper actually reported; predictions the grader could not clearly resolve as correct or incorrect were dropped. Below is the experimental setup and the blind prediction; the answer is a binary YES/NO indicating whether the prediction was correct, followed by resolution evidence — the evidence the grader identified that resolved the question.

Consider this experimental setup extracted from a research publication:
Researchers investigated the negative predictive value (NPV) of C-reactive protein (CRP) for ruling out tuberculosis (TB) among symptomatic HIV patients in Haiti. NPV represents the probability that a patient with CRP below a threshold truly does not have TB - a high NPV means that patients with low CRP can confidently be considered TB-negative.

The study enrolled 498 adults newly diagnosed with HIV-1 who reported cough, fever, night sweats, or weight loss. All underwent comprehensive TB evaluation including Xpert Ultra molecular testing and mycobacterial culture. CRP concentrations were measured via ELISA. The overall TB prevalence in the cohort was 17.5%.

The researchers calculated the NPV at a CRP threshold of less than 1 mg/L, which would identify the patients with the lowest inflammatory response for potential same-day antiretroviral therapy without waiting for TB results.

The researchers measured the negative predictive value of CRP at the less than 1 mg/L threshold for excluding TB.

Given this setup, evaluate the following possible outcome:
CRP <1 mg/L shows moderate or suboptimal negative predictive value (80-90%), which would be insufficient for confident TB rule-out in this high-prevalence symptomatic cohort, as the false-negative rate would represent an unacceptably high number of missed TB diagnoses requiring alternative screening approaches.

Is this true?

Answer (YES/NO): NO